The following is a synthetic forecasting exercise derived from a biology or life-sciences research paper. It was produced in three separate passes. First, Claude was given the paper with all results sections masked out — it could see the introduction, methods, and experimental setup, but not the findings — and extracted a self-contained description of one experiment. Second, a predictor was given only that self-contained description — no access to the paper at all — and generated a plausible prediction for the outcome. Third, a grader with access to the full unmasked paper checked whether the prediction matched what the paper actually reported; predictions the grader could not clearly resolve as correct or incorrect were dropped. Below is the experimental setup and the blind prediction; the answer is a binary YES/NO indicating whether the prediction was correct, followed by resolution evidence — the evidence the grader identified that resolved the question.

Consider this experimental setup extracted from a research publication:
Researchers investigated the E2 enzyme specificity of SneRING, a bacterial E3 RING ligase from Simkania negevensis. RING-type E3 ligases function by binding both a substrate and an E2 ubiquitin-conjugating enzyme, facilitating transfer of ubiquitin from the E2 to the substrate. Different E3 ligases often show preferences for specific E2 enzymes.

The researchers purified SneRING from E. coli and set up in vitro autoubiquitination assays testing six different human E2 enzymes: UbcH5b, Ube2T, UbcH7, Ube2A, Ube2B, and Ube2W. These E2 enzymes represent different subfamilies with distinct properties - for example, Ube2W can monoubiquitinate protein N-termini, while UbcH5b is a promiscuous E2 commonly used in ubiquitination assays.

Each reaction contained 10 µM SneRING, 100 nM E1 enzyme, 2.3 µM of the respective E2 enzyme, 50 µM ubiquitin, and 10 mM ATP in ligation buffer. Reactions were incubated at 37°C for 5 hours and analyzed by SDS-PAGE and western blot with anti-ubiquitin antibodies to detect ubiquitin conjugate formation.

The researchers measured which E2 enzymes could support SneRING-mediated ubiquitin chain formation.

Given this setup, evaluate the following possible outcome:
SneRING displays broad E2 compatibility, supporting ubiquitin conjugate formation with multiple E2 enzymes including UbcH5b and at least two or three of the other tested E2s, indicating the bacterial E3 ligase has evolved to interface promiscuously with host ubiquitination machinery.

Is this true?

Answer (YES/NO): NO